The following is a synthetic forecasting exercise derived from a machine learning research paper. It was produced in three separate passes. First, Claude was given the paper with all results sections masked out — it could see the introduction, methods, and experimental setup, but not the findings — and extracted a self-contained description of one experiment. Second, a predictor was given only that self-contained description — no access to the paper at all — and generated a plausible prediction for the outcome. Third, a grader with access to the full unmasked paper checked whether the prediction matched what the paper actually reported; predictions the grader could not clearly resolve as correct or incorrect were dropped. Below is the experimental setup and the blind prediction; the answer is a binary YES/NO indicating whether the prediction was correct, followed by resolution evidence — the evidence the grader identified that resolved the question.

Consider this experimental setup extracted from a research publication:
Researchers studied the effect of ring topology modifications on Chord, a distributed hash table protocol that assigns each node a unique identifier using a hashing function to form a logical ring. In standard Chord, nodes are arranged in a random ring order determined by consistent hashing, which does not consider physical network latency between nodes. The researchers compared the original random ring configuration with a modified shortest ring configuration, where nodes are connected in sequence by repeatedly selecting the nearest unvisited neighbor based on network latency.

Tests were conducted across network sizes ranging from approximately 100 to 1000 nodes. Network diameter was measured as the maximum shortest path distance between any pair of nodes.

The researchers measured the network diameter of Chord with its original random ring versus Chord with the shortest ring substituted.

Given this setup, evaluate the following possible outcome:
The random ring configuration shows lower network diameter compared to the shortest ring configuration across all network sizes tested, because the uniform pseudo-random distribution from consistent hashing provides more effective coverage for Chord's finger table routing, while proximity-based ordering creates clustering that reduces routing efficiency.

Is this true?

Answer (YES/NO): NO